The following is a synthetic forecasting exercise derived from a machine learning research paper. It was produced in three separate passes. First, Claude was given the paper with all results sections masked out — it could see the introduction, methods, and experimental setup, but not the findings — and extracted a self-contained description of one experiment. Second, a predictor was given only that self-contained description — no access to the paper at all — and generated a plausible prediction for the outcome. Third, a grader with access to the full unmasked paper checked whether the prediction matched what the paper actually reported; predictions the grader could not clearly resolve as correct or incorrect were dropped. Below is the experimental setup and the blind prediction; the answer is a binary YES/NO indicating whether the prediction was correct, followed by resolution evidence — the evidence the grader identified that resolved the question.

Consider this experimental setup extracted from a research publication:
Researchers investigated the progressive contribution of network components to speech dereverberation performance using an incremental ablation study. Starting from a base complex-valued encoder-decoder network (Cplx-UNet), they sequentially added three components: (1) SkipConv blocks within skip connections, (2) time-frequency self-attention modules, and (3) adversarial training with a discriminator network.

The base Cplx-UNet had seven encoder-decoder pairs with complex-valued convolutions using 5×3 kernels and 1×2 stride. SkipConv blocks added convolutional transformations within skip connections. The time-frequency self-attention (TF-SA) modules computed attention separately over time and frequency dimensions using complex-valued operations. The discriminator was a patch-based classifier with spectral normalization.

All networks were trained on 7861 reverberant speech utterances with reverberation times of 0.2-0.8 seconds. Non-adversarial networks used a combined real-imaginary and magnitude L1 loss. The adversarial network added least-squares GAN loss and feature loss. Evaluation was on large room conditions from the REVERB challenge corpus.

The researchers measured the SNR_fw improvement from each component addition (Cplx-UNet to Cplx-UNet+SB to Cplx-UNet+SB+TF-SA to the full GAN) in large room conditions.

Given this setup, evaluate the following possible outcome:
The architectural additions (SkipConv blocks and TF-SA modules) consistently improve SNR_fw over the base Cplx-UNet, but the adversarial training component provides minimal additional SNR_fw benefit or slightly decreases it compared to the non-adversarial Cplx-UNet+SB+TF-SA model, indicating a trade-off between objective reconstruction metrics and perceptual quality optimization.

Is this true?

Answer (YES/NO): NO